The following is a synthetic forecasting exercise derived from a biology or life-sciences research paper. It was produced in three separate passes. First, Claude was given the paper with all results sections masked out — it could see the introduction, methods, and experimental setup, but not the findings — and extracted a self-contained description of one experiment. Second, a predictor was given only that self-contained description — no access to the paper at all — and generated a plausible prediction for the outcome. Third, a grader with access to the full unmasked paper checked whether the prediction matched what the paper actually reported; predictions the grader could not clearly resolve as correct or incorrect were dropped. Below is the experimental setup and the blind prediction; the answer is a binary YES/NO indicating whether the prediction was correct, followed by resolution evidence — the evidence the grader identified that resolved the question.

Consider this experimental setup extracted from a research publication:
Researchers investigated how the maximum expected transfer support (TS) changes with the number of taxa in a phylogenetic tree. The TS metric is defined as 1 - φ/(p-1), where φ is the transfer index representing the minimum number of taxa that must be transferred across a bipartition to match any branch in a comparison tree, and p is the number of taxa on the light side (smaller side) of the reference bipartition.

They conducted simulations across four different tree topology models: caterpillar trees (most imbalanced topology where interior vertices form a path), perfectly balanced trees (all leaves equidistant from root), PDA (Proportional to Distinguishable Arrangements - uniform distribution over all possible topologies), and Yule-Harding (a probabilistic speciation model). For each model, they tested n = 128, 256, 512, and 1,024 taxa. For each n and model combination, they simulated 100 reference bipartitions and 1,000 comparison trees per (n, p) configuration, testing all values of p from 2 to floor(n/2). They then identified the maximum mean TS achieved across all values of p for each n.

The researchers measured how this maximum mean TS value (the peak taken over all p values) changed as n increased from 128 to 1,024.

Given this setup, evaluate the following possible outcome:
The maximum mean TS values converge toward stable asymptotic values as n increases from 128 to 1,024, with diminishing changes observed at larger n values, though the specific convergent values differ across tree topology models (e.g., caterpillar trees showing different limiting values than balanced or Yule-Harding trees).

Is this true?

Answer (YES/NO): NO